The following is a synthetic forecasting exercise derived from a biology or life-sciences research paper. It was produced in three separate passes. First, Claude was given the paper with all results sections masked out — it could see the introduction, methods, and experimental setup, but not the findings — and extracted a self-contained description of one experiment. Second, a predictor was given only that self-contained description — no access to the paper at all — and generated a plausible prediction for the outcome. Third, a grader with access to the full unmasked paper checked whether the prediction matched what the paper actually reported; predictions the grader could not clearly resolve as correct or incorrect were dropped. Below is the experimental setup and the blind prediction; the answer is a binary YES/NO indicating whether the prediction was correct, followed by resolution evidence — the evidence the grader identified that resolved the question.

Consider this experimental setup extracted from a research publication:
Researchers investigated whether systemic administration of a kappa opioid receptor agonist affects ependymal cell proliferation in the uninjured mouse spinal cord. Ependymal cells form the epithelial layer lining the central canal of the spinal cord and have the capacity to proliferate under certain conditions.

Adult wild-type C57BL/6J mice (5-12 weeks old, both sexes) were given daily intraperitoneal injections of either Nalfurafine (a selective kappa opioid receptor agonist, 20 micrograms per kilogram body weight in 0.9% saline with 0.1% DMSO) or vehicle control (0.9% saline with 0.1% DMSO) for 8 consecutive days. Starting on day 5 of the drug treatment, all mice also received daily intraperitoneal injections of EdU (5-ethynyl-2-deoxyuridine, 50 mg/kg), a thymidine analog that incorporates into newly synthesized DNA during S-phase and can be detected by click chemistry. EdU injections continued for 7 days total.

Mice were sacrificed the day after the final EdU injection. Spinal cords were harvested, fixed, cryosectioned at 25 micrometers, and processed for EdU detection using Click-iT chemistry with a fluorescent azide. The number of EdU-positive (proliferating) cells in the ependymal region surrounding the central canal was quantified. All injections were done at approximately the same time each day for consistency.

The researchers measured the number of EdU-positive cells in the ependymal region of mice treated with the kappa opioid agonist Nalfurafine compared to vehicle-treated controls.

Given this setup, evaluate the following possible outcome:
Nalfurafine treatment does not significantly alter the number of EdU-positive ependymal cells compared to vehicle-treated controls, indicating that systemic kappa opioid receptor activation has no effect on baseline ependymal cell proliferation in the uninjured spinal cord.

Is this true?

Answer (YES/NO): YES